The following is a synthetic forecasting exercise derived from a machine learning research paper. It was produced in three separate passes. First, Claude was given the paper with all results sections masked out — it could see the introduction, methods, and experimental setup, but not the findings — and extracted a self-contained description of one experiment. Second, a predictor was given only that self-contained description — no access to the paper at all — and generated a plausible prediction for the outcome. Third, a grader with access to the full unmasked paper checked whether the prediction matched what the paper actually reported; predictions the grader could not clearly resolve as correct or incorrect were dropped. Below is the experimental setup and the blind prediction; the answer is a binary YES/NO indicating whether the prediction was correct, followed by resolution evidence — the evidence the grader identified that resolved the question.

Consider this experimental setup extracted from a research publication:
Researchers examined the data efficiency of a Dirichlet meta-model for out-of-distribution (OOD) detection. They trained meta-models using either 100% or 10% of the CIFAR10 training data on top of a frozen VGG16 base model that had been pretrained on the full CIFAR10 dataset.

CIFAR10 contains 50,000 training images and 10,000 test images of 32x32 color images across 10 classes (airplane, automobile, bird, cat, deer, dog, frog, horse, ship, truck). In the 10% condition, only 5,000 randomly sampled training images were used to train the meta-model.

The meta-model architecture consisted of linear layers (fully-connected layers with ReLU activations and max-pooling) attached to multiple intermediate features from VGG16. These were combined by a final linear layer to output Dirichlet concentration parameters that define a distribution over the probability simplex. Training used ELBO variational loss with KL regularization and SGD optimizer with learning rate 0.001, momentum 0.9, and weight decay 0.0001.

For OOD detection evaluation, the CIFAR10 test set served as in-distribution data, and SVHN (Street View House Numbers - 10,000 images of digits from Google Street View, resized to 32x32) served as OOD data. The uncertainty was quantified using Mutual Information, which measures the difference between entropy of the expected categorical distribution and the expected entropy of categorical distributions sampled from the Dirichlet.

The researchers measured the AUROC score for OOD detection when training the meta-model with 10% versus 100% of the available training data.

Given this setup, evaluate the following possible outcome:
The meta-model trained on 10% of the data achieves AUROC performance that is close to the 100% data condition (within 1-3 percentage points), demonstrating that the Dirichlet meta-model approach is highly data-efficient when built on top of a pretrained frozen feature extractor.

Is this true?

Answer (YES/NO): YES